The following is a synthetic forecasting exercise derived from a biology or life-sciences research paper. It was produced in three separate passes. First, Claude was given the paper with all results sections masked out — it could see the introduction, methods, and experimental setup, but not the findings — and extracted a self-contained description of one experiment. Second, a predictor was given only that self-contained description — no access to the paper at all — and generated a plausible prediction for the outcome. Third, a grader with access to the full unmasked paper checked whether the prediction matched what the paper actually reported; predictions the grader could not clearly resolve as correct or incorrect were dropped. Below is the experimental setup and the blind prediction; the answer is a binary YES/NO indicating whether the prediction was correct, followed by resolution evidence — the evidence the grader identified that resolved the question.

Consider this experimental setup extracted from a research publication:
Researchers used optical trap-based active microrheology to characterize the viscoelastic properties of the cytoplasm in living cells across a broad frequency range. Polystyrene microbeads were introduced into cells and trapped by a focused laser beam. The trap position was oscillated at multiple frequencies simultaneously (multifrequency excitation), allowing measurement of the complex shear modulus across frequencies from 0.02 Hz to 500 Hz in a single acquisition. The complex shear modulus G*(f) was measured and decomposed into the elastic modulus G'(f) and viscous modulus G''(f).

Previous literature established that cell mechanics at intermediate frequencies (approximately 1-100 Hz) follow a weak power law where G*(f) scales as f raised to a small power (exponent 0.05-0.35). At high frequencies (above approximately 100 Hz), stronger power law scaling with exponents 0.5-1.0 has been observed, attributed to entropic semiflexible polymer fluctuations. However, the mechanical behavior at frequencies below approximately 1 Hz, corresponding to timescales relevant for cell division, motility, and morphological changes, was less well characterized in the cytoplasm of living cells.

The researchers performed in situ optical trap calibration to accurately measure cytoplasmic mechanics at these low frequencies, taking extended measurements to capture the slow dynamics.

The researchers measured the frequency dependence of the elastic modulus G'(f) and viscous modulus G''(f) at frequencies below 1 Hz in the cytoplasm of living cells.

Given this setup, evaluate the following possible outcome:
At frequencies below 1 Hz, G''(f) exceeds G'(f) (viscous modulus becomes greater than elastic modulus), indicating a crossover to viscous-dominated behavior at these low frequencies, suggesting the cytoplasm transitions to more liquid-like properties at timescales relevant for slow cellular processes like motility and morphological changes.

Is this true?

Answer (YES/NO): NO